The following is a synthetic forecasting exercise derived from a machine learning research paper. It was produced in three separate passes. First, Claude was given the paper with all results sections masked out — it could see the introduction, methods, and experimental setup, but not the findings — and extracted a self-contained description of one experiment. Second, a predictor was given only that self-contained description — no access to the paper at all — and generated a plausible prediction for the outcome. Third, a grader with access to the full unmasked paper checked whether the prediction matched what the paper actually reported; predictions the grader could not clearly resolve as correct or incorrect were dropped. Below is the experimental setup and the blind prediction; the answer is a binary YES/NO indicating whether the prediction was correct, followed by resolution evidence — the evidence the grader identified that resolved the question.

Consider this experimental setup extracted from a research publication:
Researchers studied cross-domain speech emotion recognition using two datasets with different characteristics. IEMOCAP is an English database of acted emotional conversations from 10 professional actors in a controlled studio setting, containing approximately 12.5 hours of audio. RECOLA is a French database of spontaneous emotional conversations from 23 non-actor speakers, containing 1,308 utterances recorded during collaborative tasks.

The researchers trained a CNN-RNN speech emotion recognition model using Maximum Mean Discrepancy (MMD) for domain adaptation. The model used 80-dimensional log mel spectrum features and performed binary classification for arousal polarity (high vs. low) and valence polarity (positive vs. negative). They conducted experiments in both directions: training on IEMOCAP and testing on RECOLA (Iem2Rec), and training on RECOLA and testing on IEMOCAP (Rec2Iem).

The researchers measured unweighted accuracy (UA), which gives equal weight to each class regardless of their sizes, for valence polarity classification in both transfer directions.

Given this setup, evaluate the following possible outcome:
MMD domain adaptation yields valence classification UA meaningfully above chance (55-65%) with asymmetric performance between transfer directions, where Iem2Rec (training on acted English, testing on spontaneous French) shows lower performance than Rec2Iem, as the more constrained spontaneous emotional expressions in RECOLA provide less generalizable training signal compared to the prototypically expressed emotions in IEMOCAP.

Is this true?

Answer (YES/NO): NO